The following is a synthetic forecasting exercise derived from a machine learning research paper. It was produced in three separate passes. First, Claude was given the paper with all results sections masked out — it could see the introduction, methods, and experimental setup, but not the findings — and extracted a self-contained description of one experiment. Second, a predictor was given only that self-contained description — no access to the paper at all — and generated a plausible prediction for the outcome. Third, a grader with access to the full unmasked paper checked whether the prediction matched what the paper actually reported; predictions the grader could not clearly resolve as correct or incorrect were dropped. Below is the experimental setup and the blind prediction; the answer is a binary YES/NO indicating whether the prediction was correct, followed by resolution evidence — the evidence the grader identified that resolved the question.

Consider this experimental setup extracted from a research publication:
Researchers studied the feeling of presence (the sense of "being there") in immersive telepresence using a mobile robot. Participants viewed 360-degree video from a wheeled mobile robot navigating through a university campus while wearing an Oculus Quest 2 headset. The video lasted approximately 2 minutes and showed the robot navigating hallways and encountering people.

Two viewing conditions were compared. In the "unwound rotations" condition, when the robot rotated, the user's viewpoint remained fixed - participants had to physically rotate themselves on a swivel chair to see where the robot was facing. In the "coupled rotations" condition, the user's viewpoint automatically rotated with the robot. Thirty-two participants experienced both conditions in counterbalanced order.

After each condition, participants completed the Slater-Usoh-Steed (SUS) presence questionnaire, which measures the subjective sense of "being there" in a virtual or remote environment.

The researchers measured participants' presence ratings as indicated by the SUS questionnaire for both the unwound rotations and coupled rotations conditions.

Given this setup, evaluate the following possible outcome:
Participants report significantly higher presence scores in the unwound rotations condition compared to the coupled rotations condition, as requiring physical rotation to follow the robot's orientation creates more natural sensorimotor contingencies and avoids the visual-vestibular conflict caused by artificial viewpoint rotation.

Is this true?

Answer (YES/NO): NO